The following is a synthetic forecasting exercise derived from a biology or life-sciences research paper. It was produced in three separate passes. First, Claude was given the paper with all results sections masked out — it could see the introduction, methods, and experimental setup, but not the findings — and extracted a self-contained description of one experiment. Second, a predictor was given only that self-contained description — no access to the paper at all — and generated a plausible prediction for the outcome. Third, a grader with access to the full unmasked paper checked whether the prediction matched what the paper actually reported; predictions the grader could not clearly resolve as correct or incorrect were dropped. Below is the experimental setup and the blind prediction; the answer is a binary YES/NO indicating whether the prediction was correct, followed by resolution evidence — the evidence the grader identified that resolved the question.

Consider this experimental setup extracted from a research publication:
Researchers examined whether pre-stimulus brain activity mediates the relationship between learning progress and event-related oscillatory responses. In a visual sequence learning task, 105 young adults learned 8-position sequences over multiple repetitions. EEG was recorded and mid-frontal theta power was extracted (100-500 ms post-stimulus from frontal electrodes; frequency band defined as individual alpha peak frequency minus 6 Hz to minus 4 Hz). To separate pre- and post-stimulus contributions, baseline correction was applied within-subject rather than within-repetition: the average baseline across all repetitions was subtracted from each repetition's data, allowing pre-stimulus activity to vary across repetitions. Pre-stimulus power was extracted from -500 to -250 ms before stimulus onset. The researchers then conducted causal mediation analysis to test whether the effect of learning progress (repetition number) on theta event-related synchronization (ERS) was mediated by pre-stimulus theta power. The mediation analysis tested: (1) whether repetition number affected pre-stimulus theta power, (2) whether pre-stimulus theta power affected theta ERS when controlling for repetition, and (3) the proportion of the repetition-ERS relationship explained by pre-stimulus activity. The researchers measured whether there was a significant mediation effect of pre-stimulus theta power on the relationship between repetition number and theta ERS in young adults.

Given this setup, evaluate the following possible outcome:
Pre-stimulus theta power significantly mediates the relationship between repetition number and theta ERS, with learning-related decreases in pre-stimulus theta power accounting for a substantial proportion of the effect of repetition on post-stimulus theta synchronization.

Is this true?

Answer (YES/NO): NO